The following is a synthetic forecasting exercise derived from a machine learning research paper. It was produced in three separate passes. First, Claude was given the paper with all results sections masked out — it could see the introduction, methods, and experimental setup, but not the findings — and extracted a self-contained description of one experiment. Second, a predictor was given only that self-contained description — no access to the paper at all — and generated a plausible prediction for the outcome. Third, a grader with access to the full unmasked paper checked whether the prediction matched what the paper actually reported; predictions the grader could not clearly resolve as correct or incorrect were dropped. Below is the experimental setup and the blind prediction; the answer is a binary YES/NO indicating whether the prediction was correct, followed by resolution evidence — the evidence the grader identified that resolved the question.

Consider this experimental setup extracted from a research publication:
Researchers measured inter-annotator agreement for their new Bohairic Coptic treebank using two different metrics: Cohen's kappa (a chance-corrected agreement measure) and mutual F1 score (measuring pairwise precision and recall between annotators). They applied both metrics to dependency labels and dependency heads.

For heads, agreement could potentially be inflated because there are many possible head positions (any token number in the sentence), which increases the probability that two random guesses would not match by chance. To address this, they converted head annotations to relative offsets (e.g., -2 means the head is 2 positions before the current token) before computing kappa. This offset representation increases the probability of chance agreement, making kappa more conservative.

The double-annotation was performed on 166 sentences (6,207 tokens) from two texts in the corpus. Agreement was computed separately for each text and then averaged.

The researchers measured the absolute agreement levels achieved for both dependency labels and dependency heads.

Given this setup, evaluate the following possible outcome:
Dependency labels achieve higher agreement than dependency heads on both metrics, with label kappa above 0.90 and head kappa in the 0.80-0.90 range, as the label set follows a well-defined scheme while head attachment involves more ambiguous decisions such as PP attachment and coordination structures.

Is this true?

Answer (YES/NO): NO